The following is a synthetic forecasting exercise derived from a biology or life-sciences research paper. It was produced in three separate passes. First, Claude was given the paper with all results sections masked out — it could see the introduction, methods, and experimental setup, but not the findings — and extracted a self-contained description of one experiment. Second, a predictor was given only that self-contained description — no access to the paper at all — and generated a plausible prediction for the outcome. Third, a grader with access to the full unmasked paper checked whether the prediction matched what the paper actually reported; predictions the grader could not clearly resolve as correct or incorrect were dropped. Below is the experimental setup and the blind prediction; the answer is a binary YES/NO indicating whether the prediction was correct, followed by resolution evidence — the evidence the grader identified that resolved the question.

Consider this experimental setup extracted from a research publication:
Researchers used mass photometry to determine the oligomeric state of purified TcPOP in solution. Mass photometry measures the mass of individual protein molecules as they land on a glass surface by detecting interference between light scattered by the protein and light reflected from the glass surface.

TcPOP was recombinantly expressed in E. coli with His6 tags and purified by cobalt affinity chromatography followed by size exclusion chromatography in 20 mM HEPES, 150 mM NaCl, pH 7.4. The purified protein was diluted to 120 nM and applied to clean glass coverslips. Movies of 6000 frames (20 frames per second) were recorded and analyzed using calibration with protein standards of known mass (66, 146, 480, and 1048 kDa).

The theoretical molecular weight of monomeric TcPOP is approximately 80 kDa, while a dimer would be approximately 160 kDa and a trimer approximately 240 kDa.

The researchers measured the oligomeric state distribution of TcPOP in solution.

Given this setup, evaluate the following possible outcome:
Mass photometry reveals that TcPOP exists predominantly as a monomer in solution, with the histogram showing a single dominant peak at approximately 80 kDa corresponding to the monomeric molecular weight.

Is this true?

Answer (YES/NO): YES